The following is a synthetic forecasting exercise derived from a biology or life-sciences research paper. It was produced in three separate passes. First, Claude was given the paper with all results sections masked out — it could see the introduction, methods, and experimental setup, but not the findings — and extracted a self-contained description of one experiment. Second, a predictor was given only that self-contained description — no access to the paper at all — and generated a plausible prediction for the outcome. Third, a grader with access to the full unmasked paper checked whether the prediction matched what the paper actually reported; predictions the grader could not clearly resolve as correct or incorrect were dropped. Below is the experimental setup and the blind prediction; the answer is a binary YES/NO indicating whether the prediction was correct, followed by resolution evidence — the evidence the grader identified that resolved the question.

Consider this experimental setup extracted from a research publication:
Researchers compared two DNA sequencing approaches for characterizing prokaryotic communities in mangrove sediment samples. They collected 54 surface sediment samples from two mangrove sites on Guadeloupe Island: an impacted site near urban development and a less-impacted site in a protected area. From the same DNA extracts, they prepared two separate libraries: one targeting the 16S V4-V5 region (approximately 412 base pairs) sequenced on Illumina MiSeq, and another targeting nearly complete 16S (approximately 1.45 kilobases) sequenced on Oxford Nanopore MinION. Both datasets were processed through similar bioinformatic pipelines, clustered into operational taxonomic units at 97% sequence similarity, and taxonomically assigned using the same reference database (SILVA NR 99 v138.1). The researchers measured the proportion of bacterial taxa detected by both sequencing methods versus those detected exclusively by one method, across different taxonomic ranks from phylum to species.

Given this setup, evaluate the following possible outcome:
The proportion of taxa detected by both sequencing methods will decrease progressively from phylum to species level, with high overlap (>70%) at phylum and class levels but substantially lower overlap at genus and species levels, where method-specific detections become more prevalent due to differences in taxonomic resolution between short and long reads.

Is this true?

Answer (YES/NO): YES